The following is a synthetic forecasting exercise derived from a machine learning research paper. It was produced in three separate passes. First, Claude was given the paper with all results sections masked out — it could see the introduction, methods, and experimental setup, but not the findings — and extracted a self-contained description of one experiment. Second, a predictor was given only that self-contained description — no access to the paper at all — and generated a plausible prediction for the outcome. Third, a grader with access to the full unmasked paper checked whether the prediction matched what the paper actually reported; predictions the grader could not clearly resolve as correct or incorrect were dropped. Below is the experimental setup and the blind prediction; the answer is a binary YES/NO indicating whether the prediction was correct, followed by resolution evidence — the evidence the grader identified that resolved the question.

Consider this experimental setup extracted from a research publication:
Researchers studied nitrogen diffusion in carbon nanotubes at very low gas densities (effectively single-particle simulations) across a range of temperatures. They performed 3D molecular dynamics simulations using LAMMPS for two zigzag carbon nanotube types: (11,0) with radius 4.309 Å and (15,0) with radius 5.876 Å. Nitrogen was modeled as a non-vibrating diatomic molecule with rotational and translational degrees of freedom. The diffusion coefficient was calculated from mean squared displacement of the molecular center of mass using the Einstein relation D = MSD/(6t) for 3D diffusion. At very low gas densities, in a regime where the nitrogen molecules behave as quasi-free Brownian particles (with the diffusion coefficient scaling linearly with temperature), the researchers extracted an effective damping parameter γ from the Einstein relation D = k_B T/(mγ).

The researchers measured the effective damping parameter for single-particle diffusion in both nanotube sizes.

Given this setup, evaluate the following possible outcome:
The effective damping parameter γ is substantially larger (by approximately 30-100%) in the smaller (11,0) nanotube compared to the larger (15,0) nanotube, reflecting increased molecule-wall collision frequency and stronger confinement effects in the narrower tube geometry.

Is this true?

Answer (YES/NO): NO